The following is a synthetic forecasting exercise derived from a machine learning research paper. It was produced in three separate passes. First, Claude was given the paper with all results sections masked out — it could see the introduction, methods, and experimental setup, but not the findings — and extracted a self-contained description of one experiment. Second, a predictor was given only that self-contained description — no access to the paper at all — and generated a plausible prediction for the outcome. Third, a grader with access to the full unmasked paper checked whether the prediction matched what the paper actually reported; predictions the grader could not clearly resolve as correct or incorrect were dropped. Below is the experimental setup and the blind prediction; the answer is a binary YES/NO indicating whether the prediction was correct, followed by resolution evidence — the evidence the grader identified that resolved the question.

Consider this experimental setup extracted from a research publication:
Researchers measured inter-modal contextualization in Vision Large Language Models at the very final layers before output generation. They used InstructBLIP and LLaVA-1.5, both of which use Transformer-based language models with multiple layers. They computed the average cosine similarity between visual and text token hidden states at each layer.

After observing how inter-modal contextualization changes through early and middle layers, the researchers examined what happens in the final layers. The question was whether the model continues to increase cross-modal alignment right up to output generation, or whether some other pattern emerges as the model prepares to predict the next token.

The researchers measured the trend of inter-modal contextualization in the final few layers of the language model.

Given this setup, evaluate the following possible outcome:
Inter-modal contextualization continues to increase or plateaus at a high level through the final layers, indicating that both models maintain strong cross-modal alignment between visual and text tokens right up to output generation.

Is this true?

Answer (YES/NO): NO